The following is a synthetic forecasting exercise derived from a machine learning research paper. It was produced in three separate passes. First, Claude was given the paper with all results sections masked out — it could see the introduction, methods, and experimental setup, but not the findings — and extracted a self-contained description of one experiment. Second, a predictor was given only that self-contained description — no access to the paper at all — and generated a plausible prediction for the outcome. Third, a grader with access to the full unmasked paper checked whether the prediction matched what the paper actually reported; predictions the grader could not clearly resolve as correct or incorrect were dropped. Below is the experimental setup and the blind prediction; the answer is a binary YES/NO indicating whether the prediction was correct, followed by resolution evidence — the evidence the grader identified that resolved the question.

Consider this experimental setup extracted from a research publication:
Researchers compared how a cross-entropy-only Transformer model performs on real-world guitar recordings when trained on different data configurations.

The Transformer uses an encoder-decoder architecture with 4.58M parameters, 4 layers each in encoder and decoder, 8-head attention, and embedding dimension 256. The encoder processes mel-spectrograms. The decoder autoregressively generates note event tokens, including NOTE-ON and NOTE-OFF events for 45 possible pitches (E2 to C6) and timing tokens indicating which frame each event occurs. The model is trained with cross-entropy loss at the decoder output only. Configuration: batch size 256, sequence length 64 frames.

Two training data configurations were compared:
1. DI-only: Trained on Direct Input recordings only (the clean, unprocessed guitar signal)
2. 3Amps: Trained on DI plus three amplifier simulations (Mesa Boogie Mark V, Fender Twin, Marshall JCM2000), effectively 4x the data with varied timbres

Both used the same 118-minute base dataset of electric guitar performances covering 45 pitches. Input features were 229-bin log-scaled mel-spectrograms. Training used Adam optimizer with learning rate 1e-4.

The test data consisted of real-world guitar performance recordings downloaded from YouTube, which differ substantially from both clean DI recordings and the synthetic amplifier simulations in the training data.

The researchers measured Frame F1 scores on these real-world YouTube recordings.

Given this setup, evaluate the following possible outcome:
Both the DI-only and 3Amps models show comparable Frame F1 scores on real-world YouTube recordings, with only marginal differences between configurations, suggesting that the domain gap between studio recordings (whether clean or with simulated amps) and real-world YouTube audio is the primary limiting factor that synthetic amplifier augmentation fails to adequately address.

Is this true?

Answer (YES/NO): YES